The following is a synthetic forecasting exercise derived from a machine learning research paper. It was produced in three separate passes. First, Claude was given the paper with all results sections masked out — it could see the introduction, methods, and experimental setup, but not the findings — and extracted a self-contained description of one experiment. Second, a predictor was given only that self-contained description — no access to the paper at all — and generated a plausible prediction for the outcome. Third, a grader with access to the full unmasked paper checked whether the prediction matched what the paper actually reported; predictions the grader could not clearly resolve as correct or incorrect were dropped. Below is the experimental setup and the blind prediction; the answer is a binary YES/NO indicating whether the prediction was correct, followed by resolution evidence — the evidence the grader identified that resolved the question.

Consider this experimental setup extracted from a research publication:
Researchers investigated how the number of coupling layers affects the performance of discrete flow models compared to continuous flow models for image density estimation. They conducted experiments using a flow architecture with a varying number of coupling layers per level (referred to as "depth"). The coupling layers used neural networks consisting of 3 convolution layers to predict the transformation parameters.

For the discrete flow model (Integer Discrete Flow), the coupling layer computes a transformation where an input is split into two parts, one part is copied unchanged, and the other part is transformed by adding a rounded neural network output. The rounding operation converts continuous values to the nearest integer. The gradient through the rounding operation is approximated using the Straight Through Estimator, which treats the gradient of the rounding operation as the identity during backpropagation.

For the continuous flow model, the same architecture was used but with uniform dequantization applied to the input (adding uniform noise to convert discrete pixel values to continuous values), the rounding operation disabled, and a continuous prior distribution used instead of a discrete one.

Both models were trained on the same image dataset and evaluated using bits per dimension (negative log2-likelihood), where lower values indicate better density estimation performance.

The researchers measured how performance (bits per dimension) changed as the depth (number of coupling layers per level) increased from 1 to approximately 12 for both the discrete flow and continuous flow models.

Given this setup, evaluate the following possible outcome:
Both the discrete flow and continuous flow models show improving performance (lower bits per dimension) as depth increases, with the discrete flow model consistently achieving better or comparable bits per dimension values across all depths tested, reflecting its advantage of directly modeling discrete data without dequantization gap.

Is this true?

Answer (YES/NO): NO